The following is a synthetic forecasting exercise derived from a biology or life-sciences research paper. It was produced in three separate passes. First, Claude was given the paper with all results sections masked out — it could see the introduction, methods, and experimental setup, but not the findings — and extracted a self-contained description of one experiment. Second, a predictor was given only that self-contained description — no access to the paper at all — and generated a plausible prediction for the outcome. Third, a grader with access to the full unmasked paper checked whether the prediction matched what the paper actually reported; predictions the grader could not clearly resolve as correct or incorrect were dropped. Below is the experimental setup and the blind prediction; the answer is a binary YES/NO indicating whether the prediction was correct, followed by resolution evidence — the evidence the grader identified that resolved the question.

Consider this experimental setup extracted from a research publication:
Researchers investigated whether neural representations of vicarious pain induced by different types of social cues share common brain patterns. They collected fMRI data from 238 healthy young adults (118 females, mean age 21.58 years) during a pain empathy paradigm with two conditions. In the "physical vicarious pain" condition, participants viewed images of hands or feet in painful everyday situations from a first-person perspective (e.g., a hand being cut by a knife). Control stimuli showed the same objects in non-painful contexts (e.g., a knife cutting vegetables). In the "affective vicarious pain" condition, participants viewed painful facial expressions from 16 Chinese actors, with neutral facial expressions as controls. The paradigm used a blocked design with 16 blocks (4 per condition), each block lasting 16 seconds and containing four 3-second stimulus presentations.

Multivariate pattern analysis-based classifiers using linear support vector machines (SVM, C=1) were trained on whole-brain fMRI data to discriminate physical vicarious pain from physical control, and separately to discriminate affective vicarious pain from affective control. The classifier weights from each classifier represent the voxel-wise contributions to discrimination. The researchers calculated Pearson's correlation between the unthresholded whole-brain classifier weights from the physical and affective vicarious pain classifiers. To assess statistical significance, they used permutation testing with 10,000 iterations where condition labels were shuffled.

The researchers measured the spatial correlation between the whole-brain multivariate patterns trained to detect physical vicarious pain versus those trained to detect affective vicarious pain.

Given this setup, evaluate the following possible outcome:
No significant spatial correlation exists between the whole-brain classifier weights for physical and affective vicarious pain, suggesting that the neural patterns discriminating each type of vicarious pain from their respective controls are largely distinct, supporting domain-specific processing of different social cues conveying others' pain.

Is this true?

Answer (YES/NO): NO